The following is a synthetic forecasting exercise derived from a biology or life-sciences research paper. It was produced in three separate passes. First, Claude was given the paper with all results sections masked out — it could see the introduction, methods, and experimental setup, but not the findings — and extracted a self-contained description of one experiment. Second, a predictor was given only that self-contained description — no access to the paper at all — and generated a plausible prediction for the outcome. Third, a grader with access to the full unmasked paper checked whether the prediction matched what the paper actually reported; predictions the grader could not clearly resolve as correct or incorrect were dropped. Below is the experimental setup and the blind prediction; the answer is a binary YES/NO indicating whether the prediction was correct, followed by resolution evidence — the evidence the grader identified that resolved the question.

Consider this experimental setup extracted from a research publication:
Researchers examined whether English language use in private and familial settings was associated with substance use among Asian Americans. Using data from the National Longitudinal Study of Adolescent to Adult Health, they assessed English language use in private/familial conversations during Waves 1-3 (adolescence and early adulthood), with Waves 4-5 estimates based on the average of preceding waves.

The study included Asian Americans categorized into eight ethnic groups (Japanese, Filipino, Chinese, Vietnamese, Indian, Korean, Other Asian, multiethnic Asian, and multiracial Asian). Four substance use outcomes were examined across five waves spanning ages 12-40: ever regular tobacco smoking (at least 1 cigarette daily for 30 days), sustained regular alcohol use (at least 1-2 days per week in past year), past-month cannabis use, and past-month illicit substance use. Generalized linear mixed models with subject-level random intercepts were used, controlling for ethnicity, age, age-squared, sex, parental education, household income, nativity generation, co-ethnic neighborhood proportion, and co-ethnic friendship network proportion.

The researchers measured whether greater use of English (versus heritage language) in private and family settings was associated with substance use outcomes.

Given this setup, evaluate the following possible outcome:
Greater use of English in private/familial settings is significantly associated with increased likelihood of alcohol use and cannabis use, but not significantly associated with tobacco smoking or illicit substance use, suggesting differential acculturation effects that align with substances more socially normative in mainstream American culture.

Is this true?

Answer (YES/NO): NO